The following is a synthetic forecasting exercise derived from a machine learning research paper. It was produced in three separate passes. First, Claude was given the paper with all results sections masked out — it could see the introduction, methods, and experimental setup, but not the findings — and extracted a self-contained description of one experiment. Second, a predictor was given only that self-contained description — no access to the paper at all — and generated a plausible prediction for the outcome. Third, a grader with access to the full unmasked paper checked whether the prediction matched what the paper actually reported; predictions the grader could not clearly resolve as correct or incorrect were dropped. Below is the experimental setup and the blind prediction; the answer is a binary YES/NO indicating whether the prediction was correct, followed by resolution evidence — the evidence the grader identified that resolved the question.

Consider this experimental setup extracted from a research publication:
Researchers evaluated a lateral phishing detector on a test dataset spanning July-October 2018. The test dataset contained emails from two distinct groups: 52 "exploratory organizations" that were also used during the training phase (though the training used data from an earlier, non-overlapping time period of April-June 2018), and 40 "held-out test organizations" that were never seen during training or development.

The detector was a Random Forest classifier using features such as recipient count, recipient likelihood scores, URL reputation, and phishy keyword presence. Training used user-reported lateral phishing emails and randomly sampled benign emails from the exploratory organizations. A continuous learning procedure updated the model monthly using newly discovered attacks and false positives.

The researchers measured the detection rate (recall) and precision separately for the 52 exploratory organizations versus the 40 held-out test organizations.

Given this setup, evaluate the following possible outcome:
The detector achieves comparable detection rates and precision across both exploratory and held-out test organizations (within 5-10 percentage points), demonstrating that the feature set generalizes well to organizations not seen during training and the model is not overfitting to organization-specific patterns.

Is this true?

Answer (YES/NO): YES